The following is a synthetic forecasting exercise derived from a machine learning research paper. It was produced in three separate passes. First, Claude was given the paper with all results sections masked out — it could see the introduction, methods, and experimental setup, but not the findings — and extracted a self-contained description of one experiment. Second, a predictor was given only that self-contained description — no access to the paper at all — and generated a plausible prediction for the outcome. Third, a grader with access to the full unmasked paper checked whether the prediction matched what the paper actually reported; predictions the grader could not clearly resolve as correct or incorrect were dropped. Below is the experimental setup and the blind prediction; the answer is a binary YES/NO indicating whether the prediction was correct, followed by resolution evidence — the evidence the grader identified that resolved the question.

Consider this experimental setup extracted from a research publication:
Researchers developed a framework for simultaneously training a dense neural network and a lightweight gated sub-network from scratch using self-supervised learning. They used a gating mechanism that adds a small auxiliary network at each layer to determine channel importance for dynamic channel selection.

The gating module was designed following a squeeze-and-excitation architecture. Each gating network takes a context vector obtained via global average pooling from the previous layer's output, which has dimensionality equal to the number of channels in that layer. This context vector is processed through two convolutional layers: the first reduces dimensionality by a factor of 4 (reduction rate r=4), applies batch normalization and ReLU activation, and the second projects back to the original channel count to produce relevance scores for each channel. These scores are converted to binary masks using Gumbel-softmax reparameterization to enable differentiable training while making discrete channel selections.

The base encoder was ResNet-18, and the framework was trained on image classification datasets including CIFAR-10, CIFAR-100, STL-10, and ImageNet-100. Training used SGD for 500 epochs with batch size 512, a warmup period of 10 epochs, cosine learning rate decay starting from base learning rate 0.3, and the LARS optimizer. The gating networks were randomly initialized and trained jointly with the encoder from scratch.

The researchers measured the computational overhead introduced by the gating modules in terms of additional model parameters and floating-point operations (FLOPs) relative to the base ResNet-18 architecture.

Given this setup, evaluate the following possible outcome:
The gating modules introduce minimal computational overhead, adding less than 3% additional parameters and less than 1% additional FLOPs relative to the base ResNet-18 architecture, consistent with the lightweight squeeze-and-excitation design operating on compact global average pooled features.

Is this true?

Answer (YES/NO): YES